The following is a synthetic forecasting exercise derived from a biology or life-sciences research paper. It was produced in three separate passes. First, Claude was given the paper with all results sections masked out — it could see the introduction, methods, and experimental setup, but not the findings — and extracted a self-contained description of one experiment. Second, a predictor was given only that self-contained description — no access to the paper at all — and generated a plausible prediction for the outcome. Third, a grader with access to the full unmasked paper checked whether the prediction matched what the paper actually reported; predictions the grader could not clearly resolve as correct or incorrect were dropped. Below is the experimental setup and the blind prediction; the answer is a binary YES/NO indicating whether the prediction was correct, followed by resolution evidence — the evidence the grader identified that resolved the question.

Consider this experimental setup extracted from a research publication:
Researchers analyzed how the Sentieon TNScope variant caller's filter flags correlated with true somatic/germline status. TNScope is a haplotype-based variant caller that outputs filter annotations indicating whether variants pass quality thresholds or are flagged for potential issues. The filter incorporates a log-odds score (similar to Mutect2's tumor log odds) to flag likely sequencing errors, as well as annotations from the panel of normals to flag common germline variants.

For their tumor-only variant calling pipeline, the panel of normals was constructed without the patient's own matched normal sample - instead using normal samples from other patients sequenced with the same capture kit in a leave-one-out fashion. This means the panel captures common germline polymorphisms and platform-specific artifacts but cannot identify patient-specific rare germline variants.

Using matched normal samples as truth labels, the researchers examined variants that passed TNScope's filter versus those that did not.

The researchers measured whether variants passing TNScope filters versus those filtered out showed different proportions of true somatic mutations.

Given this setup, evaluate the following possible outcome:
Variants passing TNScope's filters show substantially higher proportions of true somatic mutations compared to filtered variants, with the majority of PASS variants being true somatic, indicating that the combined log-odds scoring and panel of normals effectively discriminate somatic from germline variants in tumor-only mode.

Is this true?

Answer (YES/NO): NO